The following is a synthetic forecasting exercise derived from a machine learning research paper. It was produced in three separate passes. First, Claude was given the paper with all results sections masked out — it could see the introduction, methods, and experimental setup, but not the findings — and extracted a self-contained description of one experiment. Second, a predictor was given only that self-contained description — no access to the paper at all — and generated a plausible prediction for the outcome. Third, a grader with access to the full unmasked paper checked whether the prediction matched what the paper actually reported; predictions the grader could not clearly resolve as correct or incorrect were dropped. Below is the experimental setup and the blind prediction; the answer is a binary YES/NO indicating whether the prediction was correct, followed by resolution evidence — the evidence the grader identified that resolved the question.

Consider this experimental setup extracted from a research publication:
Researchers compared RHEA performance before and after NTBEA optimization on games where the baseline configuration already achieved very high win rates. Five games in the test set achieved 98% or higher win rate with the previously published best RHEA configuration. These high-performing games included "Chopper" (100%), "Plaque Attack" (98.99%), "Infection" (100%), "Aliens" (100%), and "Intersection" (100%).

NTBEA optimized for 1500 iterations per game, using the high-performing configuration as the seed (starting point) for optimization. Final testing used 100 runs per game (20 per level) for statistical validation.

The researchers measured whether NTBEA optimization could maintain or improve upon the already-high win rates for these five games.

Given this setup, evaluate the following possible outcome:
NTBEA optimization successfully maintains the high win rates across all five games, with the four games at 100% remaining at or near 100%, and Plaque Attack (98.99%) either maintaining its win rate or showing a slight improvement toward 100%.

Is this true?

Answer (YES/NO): YES